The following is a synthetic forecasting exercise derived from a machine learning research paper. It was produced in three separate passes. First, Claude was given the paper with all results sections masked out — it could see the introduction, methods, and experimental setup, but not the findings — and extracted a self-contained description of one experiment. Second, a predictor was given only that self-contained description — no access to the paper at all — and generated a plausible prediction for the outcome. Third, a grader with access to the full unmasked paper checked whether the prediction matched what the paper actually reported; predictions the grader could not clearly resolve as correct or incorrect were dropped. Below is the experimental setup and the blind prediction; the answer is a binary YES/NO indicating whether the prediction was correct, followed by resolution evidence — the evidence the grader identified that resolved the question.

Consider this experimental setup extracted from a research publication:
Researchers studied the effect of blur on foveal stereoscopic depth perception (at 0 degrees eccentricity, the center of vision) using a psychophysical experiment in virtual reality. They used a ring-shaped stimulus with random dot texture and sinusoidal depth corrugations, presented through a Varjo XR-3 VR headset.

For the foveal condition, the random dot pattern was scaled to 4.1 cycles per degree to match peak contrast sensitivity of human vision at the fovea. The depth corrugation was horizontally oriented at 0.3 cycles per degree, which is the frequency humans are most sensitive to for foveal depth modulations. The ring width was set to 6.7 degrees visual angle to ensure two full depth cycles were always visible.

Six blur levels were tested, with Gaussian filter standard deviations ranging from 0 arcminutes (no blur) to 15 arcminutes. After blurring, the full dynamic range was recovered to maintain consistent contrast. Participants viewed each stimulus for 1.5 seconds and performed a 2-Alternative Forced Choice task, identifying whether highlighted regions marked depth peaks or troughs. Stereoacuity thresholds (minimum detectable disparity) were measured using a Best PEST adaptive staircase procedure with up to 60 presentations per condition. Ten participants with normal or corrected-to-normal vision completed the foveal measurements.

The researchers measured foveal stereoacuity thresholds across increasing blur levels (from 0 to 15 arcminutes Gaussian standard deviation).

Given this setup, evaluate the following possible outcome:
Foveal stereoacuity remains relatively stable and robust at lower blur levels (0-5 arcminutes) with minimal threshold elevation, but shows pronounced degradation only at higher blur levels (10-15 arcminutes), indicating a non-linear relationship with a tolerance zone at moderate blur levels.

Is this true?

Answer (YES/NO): NO